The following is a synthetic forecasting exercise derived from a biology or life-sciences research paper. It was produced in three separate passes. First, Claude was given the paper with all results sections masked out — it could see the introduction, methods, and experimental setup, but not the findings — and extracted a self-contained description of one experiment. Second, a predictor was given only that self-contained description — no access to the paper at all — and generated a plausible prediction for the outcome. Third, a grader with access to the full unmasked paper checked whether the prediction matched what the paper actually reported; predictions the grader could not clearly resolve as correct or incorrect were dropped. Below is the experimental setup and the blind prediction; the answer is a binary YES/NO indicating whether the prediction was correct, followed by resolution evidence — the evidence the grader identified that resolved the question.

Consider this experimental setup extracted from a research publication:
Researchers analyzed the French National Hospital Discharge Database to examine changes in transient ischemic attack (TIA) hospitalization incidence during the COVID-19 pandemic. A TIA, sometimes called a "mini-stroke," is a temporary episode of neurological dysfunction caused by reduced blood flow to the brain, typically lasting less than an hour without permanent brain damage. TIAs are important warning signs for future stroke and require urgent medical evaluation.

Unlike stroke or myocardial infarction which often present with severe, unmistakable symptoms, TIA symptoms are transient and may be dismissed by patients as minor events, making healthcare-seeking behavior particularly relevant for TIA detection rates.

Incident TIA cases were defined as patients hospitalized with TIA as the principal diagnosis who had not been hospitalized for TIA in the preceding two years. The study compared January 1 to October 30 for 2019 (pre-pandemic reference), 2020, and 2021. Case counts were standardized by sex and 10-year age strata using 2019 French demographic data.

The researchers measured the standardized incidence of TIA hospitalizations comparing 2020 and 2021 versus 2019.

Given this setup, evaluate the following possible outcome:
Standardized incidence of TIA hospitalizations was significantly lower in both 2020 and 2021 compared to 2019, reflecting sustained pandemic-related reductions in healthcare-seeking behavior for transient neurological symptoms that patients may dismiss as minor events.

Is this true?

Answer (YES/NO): YES